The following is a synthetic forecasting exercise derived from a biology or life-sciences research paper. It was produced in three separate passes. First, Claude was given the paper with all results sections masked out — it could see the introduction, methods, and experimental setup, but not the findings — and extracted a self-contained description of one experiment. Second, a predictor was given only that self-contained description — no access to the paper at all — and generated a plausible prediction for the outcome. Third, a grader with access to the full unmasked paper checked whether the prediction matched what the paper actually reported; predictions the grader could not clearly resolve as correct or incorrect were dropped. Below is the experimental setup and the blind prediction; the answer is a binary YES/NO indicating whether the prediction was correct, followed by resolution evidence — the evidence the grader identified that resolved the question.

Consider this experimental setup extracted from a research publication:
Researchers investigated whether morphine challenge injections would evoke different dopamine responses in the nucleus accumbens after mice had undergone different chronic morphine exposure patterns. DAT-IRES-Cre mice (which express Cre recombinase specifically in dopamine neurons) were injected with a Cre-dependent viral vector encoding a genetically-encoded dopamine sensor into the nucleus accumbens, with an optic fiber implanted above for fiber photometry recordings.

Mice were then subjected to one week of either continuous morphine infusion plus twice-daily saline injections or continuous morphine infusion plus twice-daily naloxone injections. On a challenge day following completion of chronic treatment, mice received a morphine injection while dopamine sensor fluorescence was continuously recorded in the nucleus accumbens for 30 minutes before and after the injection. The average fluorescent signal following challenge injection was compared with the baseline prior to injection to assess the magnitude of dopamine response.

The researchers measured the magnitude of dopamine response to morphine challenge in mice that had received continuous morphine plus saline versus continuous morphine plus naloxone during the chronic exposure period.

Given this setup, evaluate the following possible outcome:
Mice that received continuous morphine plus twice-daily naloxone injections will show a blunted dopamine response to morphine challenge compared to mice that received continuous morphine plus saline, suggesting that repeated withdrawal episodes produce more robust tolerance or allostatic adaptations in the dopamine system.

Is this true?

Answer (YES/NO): NO